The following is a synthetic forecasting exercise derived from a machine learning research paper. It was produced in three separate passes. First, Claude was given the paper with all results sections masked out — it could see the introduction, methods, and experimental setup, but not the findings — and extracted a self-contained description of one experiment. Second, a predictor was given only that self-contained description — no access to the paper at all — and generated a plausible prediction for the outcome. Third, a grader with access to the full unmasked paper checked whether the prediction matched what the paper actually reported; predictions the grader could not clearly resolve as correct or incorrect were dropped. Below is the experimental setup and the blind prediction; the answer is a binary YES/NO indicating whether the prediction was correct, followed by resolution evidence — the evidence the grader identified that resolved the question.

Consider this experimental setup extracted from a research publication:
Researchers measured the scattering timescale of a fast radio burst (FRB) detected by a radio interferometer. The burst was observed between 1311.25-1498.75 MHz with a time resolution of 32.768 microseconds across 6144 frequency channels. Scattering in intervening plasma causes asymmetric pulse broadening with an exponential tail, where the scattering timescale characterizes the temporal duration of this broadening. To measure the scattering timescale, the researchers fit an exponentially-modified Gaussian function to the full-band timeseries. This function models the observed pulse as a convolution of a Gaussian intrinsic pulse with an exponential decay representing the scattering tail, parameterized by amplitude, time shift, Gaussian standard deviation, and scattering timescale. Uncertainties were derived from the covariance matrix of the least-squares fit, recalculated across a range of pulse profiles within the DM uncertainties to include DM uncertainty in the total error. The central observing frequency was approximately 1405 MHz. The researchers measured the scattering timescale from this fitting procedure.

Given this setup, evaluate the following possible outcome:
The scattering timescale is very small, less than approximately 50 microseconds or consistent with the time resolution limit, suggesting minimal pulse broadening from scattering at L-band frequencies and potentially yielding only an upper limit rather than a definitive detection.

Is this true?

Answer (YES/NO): NO